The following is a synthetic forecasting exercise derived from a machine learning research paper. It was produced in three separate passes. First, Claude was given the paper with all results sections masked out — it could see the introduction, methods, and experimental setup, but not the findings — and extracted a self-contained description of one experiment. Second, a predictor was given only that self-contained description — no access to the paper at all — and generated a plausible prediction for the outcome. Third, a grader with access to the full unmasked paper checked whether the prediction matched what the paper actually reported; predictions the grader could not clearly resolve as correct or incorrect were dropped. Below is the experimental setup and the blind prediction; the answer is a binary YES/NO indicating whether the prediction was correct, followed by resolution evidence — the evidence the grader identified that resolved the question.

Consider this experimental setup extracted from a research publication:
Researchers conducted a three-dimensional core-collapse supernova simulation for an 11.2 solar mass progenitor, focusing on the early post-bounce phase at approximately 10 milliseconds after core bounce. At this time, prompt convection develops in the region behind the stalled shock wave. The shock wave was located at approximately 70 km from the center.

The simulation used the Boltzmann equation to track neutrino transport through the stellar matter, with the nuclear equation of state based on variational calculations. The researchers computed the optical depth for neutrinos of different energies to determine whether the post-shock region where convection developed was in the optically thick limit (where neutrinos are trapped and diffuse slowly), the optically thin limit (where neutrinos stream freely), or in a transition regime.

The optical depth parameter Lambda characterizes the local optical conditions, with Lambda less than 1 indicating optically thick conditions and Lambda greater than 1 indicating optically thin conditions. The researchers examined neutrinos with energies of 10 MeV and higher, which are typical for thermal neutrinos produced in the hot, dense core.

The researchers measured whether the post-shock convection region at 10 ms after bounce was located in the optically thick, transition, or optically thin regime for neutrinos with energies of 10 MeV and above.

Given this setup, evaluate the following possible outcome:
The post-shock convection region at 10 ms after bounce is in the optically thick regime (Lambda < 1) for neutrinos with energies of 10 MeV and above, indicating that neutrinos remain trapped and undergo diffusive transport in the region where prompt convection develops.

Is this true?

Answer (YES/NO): YES